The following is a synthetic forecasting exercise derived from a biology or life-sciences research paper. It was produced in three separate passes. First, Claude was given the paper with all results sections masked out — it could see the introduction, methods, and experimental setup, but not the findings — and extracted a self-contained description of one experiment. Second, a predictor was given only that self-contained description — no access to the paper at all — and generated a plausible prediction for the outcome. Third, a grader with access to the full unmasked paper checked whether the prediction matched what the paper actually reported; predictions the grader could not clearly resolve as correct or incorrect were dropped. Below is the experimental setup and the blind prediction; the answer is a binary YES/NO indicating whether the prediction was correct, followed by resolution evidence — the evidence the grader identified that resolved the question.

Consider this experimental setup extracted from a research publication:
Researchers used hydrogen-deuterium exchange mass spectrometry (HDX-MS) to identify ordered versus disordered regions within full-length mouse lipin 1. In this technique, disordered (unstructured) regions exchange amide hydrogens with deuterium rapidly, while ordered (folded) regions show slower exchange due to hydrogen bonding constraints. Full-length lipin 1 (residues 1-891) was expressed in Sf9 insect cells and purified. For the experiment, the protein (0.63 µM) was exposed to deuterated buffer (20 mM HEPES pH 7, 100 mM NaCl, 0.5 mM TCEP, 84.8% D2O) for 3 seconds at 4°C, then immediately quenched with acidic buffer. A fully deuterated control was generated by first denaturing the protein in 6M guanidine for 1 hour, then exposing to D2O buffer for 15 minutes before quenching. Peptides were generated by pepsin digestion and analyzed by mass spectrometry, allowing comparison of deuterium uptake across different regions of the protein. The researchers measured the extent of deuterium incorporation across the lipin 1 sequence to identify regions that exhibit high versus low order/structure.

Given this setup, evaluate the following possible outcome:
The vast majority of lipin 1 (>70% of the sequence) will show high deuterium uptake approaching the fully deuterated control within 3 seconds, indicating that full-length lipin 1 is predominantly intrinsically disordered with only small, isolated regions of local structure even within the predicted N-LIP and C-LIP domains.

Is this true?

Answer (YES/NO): NO